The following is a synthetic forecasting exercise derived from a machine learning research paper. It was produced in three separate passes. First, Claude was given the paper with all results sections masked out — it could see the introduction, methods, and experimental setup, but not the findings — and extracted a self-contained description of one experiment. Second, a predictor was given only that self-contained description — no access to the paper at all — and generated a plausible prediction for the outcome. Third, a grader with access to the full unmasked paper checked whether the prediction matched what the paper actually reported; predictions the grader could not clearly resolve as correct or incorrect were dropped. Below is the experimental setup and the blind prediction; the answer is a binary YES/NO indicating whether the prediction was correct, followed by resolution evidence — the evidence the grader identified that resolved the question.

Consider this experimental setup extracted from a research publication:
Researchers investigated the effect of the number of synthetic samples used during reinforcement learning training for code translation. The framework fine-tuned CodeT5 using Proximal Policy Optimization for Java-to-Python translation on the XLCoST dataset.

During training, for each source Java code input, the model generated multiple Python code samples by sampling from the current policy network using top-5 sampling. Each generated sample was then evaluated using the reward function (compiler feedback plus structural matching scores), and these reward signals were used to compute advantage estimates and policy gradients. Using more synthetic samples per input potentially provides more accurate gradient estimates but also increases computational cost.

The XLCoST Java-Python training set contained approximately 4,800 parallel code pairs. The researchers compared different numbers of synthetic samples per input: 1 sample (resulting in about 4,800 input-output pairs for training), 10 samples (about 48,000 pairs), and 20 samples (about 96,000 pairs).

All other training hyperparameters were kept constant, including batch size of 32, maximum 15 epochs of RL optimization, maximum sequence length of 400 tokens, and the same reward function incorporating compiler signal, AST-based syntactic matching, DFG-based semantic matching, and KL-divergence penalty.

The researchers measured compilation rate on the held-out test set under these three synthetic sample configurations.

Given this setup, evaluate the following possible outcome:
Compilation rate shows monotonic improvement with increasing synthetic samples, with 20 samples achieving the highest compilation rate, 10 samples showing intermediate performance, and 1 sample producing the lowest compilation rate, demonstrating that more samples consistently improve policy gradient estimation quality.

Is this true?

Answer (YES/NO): NO